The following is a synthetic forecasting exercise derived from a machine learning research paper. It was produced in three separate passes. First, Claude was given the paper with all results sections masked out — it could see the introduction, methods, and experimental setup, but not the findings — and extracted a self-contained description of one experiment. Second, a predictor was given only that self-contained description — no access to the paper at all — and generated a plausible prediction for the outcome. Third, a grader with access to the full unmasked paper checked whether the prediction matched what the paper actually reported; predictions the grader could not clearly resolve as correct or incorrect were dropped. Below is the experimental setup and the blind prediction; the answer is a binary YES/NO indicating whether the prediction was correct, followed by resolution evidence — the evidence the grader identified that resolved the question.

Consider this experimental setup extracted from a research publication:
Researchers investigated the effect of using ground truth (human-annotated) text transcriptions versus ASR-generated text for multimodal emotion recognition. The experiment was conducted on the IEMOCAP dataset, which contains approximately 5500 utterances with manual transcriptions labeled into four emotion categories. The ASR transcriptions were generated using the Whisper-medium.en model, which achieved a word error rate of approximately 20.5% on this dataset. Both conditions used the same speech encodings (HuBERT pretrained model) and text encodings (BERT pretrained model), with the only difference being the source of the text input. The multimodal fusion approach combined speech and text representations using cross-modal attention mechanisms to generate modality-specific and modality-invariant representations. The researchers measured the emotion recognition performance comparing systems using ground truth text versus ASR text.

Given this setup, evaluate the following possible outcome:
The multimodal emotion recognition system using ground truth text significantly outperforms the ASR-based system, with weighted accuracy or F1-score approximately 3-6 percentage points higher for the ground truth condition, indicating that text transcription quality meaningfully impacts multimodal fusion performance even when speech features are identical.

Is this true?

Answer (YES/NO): NO